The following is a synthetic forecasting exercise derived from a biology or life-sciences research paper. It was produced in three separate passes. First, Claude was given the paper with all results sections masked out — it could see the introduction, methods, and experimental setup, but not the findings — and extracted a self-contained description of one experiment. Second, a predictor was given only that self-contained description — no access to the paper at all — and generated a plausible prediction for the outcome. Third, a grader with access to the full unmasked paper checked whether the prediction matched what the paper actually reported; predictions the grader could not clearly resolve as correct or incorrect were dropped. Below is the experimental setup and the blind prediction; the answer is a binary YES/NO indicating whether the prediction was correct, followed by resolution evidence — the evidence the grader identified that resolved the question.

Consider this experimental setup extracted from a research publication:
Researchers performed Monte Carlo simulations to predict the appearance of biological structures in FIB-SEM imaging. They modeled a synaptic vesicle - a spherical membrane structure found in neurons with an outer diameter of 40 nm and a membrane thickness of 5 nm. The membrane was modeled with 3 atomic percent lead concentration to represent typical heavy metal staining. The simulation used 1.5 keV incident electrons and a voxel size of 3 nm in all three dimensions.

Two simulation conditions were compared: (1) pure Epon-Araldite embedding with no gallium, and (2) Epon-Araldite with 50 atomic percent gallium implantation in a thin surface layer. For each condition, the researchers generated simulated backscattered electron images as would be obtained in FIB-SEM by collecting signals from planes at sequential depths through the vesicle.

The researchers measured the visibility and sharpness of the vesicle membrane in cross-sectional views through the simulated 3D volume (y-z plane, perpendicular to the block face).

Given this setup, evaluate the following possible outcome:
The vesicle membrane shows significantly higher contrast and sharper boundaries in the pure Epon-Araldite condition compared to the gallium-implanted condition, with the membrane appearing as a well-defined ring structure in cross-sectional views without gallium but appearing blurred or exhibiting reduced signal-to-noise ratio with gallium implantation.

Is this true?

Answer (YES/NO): NO